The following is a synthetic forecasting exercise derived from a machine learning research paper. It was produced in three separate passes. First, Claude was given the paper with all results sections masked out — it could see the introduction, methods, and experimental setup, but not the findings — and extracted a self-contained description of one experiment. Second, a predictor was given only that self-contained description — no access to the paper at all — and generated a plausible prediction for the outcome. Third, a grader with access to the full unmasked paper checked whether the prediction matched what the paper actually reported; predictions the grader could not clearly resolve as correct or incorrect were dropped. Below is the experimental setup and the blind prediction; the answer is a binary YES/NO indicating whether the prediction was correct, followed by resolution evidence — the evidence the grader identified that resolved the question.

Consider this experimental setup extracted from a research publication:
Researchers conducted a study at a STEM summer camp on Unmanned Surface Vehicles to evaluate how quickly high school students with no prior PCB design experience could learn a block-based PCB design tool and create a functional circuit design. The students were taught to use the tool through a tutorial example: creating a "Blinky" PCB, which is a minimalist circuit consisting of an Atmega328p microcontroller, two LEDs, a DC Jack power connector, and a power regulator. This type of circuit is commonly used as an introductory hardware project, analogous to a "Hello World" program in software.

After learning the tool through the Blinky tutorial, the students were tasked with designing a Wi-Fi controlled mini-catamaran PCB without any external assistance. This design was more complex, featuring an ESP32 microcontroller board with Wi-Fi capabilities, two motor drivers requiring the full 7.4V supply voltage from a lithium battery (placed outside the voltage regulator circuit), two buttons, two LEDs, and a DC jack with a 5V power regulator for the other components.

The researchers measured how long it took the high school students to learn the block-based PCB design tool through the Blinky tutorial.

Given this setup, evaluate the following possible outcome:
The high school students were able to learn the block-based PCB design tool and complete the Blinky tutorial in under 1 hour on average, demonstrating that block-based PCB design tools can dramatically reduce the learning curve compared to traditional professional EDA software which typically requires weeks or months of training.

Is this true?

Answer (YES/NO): YES